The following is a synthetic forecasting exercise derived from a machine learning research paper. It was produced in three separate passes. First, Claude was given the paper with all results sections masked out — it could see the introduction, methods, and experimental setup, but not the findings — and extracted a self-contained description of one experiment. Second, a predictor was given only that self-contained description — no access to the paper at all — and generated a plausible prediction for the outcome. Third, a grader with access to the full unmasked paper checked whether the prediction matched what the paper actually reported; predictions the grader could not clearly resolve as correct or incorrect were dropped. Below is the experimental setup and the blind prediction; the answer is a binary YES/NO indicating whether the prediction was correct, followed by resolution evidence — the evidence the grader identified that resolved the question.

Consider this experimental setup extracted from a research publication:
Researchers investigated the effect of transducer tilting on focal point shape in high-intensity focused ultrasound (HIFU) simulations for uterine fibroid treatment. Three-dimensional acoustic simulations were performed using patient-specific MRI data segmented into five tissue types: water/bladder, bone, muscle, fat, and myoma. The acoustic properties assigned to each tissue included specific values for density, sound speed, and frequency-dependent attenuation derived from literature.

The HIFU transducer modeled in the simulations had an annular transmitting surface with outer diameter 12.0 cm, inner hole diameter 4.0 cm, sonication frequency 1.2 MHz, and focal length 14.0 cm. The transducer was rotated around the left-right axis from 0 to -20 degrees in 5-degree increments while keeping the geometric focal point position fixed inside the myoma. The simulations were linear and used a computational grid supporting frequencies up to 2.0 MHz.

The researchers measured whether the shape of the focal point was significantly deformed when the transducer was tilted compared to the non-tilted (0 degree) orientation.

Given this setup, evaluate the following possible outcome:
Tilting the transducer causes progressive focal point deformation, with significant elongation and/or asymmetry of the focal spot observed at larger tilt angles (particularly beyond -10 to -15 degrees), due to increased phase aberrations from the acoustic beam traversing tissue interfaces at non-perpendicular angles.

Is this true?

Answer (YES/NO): NO